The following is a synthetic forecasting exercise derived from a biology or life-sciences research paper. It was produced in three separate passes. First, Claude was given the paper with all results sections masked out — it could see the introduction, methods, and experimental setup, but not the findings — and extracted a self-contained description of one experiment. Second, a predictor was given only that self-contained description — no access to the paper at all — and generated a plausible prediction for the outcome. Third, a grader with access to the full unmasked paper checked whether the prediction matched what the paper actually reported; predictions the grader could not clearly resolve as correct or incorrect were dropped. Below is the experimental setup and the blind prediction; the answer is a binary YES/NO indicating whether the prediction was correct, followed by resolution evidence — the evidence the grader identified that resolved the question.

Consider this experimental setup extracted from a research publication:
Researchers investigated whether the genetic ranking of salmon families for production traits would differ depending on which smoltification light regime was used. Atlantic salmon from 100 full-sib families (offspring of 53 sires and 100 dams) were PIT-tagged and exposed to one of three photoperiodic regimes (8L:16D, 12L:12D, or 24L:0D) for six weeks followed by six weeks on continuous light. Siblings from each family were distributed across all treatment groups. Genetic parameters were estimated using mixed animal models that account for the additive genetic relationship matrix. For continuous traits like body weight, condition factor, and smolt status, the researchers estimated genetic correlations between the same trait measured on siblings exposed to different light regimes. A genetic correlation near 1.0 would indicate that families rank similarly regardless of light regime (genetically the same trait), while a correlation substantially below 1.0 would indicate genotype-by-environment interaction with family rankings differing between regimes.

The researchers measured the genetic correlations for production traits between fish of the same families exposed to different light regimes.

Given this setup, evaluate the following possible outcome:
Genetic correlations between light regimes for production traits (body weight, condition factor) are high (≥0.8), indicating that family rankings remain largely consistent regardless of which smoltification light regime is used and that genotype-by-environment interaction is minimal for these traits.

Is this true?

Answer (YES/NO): YES